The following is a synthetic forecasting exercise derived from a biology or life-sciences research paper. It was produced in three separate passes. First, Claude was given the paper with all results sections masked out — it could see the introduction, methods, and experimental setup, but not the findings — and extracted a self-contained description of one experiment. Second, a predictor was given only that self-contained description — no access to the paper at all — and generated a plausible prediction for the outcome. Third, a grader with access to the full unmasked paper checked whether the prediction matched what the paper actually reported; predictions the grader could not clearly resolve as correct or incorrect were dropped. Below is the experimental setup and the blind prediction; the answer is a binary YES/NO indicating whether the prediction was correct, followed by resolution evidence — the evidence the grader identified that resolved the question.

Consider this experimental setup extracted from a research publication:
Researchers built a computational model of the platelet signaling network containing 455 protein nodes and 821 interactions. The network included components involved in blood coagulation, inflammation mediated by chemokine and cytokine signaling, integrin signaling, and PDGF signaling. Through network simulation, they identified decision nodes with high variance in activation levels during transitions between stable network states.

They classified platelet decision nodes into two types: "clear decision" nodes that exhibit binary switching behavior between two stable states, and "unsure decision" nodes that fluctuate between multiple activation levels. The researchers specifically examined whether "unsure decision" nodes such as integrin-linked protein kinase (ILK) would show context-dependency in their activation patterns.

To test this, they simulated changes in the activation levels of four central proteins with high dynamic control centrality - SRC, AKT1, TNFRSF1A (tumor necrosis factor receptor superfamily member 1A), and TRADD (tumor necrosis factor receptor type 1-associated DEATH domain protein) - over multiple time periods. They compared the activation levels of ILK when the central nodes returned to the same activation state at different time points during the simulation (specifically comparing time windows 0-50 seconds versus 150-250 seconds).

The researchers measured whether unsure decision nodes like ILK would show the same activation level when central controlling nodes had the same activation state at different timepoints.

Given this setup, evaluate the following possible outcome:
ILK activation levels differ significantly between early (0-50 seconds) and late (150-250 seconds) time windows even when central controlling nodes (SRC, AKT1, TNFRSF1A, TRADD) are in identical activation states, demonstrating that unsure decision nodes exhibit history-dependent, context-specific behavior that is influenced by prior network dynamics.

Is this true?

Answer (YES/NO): YES